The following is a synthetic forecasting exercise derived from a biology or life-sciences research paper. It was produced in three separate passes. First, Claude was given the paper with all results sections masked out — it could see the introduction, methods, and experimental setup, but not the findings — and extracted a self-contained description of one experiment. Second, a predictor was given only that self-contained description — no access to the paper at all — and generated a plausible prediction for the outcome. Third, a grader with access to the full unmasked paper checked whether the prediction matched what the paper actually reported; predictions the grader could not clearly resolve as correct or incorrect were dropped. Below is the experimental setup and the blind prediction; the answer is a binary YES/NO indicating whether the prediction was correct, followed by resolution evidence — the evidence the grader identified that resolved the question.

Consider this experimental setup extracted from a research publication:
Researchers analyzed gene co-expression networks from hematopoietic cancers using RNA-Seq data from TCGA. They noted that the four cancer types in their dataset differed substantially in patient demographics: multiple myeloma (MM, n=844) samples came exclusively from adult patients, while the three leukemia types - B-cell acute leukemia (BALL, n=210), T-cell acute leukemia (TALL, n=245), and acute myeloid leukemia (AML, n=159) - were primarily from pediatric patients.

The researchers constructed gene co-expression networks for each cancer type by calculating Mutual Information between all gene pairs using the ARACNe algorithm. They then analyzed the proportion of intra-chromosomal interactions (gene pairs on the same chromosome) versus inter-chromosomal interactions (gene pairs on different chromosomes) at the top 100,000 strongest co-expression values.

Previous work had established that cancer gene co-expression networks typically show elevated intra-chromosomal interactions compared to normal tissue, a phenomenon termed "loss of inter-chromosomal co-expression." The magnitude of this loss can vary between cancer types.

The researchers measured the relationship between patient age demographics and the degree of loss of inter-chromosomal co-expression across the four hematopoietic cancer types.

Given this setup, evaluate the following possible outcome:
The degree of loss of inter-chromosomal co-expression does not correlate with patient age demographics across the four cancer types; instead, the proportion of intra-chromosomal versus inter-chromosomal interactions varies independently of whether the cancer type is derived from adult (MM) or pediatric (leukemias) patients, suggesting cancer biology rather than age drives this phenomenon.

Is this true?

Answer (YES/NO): NO